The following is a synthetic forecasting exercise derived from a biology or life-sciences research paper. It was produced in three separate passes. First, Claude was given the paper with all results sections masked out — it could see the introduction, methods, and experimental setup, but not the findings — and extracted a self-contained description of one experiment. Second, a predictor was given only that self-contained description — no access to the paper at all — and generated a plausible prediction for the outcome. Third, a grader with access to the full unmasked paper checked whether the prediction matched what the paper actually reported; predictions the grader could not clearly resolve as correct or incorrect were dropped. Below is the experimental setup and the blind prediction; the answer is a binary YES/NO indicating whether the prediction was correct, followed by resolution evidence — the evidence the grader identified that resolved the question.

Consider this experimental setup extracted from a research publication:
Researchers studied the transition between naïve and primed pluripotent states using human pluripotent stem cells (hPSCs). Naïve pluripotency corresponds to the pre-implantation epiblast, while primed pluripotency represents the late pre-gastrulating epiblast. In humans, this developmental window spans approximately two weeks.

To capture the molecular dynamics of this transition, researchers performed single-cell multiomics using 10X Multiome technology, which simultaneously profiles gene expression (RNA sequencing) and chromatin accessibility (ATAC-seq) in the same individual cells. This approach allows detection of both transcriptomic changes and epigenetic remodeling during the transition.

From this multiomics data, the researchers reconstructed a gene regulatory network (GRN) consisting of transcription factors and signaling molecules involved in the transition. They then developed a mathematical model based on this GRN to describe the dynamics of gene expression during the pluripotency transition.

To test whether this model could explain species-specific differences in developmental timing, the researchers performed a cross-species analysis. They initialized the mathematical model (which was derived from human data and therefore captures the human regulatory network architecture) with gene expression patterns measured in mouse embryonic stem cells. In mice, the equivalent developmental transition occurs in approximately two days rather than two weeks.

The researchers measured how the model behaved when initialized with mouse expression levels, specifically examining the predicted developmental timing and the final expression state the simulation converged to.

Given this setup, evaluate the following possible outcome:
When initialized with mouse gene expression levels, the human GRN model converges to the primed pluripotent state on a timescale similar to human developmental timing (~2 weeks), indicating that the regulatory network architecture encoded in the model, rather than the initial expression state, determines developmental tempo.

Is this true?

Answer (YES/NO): NO